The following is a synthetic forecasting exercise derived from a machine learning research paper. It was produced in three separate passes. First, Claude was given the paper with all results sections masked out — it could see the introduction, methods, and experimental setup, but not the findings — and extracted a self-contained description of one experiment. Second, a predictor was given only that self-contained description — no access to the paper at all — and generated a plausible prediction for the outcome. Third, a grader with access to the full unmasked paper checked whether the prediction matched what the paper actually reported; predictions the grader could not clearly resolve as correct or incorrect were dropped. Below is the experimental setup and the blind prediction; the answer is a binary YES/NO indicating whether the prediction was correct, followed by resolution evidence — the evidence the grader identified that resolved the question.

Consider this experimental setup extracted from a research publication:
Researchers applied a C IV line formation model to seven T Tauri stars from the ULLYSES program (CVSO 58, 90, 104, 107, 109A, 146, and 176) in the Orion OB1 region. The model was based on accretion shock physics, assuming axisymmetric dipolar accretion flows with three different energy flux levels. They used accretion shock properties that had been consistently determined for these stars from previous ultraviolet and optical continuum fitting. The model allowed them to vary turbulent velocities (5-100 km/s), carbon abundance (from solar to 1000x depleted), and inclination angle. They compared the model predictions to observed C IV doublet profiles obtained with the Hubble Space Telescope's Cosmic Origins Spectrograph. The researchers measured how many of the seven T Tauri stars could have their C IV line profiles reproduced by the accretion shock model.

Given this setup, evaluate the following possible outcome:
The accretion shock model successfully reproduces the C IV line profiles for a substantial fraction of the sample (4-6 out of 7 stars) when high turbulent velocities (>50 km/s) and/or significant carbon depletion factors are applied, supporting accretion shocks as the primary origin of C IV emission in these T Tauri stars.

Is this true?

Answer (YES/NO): YES